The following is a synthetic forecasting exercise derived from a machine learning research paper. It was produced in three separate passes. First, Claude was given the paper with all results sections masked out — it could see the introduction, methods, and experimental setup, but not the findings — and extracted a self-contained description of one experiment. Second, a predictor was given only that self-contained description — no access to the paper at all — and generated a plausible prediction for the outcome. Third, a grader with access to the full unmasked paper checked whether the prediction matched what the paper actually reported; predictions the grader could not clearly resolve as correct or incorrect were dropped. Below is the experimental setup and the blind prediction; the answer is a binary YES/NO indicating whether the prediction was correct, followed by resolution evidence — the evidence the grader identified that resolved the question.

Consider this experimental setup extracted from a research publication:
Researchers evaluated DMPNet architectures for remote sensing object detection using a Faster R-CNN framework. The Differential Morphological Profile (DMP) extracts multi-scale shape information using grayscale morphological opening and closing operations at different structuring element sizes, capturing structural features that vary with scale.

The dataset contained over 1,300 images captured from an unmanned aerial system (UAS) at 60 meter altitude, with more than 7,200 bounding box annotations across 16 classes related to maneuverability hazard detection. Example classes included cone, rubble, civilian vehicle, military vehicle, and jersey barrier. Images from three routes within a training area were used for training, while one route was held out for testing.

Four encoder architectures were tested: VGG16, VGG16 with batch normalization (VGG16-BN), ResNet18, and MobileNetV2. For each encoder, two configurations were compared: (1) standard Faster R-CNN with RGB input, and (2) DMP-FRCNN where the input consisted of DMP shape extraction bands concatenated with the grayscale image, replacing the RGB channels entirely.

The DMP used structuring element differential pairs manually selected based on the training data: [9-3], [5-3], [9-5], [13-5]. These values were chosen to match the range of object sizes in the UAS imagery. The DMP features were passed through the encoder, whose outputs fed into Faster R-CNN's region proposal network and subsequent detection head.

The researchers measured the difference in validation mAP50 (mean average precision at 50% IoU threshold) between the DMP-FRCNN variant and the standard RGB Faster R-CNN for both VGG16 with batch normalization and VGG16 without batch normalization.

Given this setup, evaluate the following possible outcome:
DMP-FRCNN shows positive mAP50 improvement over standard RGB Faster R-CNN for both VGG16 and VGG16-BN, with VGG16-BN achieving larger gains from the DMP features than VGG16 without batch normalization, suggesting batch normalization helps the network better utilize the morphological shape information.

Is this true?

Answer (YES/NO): NO